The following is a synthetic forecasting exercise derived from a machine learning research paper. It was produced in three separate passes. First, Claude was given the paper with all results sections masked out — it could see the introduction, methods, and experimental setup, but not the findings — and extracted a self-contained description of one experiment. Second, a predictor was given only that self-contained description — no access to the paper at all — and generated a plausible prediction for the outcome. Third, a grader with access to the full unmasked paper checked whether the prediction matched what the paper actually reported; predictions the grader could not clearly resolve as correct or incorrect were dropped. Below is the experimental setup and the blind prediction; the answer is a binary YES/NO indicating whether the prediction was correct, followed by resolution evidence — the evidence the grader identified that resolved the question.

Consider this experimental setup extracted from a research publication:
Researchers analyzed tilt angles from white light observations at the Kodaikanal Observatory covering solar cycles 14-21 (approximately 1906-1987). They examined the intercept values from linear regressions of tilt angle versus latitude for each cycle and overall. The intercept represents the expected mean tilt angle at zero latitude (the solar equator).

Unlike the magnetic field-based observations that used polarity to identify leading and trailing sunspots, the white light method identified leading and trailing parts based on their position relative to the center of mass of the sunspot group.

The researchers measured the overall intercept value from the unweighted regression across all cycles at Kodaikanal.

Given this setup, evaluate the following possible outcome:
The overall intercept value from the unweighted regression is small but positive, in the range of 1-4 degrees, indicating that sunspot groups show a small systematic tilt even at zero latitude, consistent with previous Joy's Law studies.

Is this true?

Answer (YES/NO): NO